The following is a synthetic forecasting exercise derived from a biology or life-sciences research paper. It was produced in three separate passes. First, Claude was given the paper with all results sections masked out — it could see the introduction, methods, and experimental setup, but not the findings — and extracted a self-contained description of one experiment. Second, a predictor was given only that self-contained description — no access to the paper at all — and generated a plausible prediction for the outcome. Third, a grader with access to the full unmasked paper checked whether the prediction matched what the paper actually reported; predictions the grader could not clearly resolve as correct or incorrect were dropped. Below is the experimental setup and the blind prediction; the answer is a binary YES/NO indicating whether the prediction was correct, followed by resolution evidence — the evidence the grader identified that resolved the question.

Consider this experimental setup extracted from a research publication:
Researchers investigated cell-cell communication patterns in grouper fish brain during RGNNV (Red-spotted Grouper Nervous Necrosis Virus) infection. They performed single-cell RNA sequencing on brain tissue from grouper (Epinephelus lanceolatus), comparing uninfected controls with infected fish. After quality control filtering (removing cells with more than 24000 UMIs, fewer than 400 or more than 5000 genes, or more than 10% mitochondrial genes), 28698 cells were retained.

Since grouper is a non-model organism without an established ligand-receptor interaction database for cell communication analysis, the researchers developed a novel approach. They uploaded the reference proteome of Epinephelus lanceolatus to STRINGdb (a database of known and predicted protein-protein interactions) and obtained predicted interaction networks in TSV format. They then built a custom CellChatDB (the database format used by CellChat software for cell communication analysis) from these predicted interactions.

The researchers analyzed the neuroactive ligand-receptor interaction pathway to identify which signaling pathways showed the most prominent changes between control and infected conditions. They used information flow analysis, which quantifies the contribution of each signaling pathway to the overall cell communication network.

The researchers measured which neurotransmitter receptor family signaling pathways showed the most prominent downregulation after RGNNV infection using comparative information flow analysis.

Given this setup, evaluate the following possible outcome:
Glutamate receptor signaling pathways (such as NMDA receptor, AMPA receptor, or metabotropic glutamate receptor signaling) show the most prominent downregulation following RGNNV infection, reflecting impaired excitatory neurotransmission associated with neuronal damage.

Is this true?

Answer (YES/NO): YES